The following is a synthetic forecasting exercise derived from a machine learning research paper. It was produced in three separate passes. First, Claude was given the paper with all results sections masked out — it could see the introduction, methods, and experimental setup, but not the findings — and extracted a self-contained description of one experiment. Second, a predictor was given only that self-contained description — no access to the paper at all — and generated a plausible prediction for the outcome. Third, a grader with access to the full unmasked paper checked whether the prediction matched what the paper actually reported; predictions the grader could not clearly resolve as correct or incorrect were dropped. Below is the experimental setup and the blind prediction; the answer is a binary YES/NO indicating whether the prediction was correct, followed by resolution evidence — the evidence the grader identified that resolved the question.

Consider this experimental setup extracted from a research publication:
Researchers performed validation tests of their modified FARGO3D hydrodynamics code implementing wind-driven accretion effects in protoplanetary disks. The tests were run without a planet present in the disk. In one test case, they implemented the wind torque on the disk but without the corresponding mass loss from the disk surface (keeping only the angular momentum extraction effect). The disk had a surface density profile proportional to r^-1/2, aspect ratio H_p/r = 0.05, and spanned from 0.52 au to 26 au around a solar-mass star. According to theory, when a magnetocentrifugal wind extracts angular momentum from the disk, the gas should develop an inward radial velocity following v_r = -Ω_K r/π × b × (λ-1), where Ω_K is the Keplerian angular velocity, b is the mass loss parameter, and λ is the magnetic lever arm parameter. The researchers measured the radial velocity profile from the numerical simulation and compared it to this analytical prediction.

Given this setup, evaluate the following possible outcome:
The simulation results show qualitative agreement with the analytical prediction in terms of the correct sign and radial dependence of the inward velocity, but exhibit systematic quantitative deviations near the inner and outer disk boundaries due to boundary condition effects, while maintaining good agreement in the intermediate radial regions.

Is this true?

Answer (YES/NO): NO